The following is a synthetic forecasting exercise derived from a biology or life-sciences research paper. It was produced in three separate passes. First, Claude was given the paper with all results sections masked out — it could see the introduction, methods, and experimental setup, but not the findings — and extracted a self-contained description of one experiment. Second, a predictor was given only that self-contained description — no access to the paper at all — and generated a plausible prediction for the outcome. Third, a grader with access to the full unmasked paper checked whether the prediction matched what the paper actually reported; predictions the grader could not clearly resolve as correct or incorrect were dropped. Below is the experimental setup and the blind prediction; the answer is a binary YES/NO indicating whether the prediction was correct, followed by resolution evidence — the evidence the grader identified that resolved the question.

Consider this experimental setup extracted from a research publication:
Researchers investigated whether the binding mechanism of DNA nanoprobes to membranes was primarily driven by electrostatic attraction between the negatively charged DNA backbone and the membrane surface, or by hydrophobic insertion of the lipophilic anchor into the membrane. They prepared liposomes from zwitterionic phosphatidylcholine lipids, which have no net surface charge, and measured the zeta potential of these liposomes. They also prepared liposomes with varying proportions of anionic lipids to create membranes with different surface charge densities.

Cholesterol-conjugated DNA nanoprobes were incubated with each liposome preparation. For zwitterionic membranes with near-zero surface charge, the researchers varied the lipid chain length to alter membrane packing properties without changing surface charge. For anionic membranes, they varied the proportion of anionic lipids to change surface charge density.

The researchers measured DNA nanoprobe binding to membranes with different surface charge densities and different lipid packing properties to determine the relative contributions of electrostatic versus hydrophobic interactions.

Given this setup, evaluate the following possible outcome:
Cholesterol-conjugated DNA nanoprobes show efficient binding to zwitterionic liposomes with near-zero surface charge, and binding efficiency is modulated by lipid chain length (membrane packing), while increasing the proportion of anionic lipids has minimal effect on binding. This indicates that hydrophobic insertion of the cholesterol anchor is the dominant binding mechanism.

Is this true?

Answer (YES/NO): NO